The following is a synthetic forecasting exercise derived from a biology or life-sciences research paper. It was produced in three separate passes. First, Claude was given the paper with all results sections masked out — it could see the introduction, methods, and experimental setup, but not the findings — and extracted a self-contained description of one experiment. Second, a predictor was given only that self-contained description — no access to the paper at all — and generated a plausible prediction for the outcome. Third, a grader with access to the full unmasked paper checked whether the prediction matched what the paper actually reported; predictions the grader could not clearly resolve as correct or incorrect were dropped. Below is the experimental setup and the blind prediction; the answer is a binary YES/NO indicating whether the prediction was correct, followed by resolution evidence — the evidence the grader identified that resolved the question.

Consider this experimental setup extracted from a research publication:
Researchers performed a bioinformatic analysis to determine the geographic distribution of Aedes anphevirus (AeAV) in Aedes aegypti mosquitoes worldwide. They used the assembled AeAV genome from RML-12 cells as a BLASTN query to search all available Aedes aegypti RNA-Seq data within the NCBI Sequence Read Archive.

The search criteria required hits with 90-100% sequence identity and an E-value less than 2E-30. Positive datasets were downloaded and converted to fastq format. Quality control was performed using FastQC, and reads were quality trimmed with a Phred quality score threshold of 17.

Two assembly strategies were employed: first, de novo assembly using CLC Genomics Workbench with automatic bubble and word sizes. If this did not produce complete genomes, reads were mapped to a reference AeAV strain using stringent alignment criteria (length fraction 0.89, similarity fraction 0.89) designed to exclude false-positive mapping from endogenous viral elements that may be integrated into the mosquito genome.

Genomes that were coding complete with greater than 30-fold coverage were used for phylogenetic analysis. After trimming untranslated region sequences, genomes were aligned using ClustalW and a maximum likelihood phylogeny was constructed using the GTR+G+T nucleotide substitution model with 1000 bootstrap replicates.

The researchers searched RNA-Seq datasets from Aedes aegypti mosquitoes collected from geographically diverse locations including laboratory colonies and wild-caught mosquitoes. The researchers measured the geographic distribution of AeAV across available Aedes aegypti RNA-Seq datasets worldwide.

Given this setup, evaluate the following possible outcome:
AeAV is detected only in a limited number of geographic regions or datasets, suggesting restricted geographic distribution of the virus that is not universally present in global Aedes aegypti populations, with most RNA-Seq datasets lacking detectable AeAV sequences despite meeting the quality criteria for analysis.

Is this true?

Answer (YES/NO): NO